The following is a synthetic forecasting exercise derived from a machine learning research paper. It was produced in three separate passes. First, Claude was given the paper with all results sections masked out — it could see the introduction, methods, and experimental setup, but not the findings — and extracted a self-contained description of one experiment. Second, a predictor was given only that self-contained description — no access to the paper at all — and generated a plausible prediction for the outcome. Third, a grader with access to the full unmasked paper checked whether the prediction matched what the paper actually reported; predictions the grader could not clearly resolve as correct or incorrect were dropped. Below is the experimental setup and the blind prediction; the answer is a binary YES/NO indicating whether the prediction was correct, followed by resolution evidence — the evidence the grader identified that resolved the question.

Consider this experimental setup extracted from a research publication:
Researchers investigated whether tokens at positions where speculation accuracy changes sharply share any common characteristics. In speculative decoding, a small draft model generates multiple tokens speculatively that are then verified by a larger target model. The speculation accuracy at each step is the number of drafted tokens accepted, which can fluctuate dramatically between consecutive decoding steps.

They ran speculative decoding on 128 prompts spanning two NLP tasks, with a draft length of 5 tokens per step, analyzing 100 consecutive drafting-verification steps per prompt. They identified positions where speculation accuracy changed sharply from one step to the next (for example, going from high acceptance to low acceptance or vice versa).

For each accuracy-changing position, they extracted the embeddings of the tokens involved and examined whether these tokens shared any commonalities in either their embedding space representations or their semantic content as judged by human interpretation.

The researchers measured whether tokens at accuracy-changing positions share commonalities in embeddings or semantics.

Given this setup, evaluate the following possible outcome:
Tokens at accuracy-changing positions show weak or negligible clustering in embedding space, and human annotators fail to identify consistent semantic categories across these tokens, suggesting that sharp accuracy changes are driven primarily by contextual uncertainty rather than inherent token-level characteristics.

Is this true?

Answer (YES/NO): NO